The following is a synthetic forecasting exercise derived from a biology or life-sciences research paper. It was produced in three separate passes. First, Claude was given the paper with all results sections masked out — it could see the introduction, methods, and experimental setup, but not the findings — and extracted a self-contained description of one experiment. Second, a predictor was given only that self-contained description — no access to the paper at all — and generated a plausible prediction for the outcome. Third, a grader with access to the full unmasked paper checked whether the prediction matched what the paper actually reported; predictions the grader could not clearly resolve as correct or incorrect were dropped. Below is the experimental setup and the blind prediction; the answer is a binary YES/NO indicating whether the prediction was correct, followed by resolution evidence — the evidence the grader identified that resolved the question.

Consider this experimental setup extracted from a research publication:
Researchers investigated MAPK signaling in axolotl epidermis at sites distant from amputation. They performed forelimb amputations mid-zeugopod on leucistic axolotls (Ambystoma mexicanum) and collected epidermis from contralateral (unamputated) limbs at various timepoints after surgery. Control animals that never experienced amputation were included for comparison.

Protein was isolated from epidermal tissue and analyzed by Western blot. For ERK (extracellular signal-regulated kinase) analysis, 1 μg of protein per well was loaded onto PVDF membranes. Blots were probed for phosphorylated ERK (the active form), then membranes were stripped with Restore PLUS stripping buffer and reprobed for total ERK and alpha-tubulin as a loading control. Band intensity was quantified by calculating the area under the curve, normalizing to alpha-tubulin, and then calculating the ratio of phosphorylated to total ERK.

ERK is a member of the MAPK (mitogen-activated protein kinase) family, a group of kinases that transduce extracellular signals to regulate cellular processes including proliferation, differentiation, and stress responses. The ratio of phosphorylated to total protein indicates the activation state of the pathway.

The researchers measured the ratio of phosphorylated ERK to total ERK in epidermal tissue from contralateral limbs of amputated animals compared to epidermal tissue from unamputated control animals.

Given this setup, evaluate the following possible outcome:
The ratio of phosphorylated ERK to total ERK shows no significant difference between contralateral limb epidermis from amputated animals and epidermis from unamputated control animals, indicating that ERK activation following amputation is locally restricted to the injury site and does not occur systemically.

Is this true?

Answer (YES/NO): NO